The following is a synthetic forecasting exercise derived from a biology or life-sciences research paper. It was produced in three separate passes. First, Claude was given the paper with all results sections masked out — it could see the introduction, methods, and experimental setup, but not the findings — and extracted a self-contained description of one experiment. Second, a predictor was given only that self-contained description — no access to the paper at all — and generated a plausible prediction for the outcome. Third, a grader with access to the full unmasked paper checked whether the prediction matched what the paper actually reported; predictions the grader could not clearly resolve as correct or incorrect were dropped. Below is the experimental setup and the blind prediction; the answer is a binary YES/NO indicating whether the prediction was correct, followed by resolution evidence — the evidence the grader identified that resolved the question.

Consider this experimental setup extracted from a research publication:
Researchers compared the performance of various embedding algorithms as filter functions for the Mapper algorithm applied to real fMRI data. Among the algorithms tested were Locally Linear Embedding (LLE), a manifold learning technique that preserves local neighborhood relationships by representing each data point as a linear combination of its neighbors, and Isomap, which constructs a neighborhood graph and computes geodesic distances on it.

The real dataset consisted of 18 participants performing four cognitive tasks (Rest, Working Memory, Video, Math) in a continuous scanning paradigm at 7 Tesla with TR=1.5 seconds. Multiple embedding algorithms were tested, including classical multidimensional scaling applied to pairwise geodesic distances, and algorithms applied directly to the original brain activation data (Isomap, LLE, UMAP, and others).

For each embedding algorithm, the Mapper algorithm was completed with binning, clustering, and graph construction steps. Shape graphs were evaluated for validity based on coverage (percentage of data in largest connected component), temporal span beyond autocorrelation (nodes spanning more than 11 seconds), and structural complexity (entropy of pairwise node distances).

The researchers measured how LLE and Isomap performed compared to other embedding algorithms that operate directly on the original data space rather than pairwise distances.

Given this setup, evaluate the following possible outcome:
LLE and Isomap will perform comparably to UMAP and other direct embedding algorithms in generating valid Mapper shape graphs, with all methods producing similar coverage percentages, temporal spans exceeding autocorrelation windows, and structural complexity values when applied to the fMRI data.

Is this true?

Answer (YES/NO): NO